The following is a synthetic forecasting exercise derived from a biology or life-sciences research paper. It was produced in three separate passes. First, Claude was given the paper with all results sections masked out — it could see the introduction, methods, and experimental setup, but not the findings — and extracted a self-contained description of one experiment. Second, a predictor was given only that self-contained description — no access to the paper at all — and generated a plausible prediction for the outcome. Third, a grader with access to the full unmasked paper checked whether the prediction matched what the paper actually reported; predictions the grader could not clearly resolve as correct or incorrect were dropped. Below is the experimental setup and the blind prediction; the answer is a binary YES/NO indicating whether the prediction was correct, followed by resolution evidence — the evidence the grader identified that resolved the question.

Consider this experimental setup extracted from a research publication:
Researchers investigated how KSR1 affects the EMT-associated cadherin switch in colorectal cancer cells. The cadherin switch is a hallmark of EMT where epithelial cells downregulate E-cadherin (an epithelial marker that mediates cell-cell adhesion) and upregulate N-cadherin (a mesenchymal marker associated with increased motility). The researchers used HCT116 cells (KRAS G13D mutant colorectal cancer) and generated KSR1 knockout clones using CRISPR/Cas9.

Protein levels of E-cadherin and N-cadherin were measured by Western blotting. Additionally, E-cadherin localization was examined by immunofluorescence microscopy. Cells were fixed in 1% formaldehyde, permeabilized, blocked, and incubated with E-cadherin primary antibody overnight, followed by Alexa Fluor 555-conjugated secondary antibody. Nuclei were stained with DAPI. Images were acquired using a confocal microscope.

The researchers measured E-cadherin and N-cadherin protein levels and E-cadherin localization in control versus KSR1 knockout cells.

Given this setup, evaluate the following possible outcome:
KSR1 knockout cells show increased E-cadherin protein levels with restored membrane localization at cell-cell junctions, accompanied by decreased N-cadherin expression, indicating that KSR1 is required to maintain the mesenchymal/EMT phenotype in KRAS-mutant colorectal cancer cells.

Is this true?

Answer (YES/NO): YES